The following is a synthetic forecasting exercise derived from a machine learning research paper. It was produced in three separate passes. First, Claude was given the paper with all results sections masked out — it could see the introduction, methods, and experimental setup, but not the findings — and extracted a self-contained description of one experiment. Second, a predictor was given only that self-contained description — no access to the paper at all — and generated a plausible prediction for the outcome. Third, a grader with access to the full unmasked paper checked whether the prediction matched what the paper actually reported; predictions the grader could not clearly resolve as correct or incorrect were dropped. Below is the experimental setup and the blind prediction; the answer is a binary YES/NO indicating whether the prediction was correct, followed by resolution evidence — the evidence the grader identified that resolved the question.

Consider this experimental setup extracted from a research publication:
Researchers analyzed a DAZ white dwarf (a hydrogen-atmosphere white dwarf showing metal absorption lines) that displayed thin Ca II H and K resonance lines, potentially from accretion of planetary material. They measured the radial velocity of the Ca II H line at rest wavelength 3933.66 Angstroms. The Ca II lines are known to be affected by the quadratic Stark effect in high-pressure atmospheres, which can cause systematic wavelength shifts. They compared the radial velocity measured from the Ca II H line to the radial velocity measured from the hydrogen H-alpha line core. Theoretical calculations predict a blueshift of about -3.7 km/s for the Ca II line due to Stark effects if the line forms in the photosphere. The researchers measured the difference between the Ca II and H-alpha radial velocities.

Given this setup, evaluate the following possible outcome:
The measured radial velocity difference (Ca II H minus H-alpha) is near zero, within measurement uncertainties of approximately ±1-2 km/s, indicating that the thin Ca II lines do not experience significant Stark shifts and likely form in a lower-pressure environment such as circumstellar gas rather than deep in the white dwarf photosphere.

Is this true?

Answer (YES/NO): NO